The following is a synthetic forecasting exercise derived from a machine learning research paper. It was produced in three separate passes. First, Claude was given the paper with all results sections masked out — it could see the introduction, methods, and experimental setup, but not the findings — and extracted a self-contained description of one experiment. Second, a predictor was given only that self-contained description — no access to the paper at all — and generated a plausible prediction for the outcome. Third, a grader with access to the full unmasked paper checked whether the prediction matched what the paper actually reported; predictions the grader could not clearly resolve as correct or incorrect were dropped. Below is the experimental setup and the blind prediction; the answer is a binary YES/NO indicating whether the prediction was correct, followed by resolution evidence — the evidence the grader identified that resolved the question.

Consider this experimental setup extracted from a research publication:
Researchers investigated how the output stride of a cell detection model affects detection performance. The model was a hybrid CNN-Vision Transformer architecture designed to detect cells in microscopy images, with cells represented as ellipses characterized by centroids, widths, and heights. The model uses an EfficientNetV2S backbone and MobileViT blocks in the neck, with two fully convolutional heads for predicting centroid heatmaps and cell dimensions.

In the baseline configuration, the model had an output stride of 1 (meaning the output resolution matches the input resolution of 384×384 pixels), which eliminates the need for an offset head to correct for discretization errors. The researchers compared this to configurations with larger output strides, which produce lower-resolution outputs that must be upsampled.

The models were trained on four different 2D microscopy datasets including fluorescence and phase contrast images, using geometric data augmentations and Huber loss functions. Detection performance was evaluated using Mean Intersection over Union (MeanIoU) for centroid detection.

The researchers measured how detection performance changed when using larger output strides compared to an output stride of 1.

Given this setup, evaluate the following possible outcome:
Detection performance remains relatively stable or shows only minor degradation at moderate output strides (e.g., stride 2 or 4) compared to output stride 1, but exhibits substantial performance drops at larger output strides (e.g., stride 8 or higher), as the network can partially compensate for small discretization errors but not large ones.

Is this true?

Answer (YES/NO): NO